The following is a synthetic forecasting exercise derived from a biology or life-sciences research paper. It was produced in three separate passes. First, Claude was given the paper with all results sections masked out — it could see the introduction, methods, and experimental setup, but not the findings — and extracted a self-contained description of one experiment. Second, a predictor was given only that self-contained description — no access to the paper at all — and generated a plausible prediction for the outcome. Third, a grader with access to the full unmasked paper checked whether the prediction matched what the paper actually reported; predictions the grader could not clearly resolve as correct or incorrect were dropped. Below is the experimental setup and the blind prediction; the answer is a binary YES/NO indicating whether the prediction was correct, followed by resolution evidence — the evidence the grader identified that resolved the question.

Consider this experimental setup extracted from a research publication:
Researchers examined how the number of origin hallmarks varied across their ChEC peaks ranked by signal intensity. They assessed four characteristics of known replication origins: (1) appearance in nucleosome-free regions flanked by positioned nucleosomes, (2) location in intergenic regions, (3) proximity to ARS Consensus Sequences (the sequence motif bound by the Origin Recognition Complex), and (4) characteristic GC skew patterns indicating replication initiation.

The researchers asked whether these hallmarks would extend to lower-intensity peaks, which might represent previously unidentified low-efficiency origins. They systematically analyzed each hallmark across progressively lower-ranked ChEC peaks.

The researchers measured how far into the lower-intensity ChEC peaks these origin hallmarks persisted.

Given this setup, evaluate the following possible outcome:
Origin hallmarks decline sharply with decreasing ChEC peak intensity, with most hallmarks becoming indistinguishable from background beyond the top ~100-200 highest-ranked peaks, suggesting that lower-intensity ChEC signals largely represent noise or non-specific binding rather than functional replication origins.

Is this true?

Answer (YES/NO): NO